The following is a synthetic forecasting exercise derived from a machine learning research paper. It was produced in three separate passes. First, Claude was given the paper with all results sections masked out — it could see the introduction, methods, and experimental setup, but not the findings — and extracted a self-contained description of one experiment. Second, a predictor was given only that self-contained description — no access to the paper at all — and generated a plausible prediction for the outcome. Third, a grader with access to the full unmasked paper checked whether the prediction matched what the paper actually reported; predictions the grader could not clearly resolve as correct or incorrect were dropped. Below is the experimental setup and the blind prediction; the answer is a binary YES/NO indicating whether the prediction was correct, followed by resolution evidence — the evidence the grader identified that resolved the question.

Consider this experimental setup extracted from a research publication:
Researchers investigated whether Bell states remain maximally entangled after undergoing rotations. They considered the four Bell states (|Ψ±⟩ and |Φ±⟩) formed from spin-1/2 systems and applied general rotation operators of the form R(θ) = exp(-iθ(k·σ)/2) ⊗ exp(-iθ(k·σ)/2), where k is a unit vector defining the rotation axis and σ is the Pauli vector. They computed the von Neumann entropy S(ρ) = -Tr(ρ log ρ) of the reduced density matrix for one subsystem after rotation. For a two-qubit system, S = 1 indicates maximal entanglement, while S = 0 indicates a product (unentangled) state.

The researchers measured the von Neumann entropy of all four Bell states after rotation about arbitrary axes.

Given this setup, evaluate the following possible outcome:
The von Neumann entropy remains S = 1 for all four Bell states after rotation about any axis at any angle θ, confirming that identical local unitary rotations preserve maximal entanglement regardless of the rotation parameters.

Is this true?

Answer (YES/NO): YES